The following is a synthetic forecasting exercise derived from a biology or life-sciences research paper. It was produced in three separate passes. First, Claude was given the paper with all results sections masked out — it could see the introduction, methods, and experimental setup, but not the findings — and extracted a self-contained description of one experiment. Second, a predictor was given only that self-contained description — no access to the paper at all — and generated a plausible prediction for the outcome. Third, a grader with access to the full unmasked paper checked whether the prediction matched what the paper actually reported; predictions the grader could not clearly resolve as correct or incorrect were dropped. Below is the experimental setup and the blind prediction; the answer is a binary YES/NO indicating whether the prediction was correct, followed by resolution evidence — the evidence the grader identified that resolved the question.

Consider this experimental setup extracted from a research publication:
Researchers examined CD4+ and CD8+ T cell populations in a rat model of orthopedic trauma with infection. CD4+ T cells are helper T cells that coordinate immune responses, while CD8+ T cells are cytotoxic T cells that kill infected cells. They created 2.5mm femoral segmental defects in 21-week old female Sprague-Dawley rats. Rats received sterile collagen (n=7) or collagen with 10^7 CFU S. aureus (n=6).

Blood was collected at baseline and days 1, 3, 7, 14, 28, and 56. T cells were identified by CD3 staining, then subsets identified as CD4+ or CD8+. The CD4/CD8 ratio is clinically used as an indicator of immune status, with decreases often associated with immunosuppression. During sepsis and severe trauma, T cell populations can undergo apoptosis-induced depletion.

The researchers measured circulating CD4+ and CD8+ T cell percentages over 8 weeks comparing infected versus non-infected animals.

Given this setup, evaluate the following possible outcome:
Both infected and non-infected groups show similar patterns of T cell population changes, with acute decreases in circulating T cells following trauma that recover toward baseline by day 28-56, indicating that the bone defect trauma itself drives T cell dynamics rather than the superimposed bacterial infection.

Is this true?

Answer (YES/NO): NO